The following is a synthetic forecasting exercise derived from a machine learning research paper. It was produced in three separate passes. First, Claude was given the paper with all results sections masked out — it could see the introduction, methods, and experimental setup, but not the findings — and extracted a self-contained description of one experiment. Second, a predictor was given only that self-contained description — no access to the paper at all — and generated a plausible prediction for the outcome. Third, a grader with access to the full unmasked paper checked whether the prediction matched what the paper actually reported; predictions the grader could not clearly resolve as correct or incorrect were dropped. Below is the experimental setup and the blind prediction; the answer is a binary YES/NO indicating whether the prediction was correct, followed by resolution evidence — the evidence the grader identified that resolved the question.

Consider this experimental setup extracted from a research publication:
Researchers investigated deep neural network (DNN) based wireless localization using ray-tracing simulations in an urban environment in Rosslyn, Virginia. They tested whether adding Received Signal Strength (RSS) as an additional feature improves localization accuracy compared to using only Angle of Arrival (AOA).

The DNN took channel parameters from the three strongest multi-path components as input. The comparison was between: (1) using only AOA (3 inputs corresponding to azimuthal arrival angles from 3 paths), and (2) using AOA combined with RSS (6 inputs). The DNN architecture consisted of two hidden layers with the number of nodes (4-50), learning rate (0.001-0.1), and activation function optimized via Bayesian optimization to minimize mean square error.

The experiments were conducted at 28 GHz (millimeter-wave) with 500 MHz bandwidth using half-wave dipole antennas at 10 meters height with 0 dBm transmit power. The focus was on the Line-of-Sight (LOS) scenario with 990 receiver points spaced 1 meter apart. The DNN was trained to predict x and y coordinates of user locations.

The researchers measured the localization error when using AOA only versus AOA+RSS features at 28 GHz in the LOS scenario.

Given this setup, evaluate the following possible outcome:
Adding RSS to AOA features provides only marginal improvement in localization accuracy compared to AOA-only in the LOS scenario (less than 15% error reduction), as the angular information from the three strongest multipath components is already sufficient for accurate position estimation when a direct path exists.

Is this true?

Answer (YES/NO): NO